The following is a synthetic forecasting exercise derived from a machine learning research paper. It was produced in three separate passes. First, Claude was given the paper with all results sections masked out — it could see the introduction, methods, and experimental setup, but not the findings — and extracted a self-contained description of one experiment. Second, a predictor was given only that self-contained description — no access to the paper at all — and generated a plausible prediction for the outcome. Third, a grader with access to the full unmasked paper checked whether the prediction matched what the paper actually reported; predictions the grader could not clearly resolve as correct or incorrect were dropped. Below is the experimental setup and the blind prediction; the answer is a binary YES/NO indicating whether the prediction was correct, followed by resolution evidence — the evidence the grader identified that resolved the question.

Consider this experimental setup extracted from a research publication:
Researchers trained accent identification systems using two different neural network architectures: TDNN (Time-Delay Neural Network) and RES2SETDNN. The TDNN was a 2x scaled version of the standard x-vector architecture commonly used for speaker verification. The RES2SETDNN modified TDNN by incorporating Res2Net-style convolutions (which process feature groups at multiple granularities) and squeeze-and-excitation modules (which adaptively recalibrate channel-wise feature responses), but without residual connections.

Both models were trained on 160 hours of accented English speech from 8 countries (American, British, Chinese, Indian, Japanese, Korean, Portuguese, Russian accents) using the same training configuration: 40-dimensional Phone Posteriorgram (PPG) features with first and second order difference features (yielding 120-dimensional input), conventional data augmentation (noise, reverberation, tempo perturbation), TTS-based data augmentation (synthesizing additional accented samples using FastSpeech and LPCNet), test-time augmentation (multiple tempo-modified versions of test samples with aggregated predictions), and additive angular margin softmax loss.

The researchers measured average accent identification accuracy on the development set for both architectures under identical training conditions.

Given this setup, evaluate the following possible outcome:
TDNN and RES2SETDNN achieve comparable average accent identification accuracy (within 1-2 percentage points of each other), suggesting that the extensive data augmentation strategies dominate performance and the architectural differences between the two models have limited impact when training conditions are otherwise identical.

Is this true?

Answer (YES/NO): YES